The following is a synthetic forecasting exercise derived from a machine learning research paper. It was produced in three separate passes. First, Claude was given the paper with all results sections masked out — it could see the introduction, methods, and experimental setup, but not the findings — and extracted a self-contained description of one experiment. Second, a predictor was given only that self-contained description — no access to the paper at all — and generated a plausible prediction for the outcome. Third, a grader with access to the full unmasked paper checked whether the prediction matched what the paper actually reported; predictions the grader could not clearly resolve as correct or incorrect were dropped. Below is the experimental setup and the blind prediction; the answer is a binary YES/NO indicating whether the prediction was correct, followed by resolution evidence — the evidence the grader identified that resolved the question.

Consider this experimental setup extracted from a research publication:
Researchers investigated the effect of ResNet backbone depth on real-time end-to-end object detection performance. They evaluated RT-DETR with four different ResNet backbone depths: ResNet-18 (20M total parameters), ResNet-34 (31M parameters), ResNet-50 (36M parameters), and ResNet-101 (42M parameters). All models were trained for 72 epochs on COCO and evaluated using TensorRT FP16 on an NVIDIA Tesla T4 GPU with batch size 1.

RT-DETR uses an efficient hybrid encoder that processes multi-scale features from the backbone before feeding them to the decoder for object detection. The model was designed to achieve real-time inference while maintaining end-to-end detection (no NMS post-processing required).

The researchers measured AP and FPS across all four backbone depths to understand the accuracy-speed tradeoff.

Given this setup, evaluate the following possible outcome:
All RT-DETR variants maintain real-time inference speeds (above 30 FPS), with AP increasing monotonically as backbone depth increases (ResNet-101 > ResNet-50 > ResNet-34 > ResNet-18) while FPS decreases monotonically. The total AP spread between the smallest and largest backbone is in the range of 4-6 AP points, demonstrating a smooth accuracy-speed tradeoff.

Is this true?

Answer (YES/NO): NO